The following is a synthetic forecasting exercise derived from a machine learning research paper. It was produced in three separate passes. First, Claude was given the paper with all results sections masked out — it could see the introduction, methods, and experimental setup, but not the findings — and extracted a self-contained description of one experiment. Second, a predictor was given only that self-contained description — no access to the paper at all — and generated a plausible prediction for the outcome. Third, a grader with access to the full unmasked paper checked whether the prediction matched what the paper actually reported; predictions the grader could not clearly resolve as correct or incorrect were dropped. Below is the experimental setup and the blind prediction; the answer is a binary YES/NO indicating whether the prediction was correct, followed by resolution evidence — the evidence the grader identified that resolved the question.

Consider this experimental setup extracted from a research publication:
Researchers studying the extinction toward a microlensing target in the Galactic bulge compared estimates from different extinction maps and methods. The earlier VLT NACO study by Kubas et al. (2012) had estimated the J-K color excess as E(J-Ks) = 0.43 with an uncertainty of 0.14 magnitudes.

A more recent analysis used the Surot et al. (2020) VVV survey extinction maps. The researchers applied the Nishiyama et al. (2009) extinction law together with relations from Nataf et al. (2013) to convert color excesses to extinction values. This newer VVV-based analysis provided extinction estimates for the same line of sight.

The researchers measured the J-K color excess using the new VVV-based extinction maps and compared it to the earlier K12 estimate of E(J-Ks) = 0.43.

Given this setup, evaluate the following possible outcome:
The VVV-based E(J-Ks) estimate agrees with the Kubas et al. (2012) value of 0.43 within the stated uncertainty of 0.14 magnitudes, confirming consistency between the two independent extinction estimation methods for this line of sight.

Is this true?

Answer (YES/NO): NO